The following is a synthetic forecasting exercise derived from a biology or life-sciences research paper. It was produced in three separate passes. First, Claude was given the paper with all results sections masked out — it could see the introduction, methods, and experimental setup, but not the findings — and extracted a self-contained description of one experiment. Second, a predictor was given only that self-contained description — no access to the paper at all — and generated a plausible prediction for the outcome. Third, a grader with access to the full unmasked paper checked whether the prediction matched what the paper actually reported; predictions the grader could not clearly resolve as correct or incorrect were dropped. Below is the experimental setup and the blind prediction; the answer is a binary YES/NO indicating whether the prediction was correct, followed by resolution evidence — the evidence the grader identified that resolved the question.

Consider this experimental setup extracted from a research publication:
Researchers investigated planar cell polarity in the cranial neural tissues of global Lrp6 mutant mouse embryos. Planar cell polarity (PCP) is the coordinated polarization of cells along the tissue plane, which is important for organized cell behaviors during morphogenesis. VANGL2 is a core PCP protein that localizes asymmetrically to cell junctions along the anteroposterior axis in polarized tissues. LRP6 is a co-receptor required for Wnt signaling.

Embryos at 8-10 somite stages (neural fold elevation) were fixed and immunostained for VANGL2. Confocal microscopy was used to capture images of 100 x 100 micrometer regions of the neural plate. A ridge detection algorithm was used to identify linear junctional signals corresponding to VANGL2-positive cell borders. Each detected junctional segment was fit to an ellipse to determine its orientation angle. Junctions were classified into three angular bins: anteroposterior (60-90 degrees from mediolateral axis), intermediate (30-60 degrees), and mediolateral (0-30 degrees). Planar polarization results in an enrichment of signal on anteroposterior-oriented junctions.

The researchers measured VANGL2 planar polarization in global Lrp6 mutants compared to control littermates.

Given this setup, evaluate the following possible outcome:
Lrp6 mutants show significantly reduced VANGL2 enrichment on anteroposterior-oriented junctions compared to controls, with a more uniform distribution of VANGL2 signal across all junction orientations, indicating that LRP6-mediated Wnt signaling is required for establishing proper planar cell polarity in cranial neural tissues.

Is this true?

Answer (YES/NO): NO